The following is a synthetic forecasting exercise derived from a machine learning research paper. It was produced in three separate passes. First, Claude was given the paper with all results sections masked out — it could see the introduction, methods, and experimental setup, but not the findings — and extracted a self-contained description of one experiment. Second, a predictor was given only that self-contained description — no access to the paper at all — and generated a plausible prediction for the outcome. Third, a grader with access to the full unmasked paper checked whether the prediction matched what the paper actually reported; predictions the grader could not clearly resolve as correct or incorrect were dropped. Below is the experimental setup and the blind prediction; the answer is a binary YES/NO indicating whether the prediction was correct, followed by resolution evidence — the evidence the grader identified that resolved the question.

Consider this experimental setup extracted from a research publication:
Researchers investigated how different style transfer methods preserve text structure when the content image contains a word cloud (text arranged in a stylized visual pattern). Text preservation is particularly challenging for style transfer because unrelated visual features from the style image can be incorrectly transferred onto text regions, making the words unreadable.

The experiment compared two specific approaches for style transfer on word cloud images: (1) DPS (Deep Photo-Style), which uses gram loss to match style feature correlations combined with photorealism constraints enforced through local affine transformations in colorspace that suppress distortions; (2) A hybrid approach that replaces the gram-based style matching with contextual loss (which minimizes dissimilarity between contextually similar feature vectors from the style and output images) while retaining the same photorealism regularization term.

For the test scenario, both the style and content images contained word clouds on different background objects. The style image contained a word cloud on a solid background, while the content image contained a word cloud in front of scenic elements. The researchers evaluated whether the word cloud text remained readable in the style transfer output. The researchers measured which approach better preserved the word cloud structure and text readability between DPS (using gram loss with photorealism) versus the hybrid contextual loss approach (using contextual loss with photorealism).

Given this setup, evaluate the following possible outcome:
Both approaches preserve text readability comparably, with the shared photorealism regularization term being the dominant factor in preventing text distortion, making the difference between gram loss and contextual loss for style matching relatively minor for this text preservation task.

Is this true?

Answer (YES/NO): NO